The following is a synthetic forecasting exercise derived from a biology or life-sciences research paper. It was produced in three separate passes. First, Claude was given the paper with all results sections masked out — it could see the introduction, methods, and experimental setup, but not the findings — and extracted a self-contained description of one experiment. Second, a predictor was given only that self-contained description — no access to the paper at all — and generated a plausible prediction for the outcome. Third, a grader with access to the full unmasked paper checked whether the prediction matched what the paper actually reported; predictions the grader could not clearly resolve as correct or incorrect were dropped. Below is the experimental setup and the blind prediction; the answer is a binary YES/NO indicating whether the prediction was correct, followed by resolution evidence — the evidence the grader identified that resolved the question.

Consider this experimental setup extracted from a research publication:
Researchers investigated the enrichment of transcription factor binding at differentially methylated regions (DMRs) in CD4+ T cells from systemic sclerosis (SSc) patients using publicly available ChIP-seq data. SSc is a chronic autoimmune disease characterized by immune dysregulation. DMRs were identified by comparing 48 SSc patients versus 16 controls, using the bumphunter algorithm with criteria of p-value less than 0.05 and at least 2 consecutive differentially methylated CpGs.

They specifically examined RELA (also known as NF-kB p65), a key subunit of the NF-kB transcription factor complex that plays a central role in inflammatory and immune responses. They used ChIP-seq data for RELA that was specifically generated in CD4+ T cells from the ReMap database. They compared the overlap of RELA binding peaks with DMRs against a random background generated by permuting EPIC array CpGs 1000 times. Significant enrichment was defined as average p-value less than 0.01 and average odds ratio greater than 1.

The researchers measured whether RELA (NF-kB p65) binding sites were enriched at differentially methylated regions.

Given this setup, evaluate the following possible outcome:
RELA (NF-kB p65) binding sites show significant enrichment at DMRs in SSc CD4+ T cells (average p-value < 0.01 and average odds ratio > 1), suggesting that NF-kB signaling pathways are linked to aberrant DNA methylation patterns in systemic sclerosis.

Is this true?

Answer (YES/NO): YES